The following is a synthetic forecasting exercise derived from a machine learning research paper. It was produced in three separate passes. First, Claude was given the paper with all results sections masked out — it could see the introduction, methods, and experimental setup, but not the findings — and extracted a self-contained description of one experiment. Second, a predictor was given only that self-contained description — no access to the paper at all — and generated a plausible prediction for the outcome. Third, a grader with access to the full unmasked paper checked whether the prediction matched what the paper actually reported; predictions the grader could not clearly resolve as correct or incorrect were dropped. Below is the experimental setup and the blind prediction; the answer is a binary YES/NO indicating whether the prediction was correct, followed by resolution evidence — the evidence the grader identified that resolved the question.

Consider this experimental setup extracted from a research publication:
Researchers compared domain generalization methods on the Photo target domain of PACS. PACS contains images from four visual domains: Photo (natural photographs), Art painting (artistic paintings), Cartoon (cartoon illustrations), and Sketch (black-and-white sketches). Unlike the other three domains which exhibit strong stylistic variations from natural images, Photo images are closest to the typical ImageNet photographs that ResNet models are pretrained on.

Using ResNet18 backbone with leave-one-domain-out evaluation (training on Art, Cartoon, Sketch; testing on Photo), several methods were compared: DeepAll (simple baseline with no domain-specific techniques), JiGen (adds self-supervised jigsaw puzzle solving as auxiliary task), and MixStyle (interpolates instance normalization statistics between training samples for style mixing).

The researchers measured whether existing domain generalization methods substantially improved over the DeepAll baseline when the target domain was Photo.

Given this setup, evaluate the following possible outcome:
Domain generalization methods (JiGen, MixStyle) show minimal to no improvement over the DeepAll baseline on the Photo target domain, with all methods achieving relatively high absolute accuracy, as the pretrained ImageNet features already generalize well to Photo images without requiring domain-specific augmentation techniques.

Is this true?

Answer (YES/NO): YES